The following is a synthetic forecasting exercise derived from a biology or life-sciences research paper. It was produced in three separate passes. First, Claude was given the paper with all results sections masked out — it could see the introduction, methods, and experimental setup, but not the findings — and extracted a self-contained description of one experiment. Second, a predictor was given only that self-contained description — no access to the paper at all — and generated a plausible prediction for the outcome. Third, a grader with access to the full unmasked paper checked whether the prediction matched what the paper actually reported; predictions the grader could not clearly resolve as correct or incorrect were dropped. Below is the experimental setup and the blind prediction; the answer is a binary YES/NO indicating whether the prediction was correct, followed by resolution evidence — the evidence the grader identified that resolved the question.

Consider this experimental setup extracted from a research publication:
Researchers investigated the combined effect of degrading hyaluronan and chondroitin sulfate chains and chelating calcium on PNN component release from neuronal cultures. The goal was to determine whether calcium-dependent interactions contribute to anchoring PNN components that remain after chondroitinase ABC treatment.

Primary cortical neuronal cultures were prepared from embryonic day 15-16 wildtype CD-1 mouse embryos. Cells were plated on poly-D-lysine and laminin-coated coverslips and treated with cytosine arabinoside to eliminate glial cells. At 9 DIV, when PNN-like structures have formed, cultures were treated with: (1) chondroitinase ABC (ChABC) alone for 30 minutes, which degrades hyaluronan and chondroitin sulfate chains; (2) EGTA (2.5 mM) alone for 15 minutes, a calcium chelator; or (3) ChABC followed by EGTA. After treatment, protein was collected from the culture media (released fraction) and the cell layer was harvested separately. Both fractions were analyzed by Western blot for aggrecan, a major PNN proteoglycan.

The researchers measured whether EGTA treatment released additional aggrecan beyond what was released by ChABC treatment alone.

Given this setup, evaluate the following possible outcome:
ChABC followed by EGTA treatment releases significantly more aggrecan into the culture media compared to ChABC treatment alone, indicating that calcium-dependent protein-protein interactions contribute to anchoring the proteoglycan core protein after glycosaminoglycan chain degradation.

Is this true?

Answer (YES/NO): YES